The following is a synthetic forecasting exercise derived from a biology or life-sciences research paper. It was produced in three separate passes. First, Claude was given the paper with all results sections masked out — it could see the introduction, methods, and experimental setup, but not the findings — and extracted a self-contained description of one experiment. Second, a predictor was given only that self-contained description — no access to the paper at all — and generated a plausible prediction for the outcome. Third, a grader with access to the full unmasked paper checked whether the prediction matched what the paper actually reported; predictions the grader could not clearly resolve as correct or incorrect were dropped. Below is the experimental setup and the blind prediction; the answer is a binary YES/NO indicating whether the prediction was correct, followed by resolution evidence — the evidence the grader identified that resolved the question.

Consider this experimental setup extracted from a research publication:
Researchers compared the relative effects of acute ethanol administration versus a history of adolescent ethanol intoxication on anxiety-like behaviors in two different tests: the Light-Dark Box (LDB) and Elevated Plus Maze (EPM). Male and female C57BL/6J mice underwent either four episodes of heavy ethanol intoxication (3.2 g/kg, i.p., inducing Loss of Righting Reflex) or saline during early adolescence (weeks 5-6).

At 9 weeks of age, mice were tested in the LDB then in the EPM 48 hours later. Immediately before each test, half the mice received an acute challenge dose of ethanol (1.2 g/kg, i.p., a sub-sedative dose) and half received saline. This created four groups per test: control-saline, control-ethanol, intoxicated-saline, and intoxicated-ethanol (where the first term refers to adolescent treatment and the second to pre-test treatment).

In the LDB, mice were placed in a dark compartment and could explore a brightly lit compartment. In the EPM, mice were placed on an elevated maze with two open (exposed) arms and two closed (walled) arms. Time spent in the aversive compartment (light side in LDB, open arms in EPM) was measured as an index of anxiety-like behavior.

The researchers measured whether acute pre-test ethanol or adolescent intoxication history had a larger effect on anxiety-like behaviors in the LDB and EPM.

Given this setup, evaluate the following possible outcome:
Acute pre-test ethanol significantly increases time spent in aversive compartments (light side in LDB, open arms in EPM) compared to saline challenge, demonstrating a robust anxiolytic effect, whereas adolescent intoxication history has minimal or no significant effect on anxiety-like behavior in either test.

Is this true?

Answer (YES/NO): NO